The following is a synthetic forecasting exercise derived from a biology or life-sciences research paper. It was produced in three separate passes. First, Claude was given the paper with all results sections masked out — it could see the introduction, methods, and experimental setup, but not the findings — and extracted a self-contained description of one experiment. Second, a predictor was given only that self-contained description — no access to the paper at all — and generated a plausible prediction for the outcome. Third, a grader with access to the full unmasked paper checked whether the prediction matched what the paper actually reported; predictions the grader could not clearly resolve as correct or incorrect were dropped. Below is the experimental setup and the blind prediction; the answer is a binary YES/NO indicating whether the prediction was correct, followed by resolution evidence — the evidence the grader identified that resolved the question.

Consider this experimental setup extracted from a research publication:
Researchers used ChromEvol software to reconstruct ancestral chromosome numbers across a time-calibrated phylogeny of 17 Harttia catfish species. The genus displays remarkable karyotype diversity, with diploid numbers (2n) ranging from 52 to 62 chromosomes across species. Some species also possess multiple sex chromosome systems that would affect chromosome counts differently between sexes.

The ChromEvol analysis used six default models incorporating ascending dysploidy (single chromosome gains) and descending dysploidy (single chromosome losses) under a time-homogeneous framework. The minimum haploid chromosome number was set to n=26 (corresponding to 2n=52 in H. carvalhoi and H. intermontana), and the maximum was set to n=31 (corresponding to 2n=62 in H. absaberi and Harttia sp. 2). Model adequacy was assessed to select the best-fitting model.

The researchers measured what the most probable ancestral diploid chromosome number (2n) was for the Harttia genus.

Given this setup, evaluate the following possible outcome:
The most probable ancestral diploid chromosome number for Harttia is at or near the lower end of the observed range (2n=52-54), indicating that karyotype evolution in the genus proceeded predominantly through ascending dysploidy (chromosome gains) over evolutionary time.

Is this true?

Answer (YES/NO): NO